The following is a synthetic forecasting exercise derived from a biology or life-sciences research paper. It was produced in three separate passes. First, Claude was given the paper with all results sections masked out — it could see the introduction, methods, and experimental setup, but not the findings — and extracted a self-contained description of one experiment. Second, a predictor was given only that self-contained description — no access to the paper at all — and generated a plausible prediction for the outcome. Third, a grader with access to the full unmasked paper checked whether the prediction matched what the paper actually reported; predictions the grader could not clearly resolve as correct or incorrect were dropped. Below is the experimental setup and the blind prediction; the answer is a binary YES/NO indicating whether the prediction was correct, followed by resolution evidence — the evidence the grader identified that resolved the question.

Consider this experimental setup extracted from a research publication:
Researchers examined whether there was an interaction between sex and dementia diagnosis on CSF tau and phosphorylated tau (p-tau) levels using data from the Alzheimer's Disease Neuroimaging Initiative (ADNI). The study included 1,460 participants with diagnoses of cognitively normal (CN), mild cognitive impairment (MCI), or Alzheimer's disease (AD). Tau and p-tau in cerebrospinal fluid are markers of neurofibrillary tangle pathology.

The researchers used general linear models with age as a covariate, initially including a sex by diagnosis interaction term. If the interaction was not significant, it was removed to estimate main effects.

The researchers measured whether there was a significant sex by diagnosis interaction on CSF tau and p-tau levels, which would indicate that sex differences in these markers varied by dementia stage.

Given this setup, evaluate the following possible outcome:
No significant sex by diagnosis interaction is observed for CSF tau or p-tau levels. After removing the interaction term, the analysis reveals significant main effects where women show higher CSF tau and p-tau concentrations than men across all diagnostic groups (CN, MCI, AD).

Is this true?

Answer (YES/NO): YES